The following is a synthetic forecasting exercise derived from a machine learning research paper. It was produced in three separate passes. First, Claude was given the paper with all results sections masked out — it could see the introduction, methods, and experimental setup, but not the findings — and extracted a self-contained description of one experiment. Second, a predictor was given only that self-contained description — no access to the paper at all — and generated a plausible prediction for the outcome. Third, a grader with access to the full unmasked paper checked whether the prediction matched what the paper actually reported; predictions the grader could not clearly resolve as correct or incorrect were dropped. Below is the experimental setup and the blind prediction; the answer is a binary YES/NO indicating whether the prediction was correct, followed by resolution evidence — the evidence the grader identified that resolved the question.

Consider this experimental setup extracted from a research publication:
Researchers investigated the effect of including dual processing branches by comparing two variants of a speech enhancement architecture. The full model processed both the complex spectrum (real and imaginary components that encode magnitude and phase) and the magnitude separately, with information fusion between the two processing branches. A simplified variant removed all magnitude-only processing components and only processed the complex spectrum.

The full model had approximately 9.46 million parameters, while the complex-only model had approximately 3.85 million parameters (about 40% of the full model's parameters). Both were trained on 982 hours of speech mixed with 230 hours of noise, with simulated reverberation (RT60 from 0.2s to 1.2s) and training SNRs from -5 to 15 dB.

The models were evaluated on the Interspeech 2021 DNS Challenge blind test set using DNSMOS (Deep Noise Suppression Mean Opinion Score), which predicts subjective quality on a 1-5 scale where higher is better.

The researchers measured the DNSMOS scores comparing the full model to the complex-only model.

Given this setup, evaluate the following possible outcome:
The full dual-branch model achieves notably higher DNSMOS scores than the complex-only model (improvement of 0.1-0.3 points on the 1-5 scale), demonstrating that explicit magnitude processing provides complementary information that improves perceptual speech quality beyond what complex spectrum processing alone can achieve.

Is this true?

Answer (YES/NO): NO